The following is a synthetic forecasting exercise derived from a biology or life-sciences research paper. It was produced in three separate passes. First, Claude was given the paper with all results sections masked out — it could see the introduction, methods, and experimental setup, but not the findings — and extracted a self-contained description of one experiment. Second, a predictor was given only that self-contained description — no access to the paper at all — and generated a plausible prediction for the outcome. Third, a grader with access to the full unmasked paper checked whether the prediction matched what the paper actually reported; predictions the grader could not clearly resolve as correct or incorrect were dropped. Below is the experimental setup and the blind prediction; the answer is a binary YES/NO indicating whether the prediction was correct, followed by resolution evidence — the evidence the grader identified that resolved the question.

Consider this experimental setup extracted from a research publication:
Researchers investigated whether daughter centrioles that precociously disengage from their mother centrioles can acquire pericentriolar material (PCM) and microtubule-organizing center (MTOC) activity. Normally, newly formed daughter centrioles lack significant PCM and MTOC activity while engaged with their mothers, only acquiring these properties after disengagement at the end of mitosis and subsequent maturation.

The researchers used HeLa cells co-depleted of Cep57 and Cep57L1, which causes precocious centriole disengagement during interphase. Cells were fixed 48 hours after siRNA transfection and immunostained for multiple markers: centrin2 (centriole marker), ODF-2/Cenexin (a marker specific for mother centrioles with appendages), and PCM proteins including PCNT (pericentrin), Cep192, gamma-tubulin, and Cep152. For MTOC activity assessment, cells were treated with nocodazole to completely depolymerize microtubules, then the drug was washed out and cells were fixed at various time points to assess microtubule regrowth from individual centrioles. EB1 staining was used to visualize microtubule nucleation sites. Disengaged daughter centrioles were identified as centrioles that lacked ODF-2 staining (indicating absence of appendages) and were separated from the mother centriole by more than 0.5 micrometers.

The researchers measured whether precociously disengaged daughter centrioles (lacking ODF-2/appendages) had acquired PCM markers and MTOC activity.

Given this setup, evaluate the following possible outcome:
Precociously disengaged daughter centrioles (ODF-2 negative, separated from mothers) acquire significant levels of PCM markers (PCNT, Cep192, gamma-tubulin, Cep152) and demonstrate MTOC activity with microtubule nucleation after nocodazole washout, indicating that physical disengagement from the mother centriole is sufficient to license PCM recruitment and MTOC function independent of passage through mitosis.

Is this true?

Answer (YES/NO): NO